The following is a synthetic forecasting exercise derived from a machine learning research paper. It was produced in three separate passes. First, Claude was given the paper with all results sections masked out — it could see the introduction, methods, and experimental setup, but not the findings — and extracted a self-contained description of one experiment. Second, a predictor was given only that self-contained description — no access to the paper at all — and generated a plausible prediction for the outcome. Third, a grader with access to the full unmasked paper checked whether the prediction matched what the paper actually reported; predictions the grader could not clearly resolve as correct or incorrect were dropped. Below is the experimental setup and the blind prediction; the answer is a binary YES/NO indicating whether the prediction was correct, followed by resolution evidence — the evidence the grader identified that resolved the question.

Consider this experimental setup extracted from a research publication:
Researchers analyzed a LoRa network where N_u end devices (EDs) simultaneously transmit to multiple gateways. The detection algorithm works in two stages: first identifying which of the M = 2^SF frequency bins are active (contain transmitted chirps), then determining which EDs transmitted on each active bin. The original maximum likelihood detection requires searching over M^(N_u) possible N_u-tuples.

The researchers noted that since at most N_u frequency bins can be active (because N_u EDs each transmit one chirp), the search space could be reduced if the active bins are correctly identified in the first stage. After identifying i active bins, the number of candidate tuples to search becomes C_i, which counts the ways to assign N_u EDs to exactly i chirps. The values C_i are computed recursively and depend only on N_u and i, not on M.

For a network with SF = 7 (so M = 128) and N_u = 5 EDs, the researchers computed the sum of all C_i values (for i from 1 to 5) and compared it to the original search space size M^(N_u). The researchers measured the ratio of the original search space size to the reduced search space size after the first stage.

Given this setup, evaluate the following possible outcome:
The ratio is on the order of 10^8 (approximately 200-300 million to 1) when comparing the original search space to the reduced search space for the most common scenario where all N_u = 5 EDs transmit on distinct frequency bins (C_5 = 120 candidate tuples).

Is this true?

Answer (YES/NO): NO